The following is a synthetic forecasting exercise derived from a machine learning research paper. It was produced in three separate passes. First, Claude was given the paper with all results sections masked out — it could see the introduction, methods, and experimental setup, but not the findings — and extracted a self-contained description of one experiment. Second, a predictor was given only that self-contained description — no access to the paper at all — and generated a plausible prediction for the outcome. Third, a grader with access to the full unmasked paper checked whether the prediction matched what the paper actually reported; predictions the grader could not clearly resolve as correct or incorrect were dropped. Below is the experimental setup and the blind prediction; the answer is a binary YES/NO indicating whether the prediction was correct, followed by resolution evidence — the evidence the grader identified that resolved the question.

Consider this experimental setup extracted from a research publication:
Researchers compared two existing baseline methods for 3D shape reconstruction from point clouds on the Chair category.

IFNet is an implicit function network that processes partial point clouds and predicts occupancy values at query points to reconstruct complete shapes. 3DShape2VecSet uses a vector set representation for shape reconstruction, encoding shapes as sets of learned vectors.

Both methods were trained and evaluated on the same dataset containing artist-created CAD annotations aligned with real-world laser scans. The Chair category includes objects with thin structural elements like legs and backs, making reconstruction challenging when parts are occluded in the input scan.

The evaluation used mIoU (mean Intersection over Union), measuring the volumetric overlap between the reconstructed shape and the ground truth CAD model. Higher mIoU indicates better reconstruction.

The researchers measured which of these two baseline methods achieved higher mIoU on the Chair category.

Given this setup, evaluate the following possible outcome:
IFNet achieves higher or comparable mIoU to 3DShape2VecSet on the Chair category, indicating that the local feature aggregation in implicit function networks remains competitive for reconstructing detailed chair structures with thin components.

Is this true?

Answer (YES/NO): NO